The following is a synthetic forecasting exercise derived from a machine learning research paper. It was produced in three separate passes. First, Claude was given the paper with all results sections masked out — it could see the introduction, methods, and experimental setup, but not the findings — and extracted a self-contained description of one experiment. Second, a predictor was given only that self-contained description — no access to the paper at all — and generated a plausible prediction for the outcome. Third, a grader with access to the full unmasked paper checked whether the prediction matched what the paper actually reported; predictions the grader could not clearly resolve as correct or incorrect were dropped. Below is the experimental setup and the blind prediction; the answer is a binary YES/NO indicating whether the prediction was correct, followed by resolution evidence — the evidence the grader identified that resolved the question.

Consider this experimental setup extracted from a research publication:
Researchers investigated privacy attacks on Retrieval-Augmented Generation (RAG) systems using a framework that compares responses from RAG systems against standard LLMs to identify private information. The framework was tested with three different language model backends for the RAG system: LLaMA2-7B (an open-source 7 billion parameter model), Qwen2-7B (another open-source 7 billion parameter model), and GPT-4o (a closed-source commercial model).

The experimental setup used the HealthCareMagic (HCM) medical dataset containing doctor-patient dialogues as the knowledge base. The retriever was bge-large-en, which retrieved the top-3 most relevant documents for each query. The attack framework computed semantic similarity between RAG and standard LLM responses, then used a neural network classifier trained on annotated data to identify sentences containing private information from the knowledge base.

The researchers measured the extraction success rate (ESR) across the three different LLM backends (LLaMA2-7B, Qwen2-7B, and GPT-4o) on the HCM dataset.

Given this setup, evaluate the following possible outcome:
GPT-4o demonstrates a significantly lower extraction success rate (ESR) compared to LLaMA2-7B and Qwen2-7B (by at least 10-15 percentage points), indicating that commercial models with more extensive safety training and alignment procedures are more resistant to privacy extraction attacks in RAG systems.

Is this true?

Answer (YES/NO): NO